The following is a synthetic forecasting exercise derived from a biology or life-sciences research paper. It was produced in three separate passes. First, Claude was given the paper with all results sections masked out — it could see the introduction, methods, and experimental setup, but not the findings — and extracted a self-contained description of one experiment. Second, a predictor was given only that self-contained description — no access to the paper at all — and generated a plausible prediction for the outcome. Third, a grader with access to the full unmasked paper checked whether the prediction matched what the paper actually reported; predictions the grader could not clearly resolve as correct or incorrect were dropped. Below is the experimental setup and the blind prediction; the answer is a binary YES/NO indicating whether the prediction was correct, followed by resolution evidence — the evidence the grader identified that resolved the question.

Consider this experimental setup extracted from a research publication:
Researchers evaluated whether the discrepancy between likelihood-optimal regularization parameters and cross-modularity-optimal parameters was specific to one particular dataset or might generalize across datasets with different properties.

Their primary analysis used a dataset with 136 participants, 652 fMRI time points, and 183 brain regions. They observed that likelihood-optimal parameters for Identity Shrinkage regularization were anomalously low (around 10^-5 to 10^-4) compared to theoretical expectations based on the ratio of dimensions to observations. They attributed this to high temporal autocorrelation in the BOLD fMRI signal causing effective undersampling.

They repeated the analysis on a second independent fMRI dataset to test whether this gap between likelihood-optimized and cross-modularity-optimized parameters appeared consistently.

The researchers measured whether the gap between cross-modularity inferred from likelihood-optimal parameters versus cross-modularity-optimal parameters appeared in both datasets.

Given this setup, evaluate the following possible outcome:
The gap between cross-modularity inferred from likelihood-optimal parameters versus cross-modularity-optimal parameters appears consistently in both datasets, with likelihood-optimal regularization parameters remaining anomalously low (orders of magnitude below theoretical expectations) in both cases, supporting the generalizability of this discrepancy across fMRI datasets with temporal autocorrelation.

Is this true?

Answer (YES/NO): NO